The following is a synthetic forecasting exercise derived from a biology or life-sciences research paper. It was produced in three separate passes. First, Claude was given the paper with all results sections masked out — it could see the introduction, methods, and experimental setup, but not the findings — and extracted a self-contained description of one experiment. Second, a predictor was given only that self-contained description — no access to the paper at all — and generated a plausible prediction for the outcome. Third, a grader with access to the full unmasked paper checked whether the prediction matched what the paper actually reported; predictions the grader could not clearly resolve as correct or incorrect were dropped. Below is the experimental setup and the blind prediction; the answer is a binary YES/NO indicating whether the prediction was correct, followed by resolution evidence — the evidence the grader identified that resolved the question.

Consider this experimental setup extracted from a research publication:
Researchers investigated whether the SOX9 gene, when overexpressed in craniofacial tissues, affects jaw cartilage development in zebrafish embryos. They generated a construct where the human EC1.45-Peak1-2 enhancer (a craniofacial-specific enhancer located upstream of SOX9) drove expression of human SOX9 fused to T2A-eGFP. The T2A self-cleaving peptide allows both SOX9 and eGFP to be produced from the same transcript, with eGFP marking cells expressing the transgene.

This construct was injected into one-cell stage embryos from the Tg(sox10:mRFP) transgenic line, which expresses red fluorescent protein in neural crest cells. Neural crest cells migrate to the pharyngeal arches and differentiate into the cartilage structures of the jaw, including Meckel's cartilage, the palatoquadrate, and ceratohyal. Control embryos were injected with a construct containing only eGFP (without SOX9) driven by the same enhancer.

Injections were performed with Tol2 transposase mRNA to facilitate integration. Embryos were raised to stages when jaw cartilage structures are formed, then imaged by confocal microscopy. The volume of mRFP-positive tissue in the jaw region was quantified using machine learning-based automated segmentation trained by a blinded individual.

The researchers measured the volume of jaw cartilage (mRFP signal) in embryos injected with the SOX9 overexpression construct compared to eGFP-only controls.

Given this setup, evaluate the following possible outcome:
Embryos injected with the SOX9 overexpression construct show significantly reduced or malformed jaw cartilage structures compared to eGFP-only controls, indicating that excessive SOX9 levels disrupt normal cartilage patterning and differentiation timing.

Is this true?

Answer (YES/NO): NO